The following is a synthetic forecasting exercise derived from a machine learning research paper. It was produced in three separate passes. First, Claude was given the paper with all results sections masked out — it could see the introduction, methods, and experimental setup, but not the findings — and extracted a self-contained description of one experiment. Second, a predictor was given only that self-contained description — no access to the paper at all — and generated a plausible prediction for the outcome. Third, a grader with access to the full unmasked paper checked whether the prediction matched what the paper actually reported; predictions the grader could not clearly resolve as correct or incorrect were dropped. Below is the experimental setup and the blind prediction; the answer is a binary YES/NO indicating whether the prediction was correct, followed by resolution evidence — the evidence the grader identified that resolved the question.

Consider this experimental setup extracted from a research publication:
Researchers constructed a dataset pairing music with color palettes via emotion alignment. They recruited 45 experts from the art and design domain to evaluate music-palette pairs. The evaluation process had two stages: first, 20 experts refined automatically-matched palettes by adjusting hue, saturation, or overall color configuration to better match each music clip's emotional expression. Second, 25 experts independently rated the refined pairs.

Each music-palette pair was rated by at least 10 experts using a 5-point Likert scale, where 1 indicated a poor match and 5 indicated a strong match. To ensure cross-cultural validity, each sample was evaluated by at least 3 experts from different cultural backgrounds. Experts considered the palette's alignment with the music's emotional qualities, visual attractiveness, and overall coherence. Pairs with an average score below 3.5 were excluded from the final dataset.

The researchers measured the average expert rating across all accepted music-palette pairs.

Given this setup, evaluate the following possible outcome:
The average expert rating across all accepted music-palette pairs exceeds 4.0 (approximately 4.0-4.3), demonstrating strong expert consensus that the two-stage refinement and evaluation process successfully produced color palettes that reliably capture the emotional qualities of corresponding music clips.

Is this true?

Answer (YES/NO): NO